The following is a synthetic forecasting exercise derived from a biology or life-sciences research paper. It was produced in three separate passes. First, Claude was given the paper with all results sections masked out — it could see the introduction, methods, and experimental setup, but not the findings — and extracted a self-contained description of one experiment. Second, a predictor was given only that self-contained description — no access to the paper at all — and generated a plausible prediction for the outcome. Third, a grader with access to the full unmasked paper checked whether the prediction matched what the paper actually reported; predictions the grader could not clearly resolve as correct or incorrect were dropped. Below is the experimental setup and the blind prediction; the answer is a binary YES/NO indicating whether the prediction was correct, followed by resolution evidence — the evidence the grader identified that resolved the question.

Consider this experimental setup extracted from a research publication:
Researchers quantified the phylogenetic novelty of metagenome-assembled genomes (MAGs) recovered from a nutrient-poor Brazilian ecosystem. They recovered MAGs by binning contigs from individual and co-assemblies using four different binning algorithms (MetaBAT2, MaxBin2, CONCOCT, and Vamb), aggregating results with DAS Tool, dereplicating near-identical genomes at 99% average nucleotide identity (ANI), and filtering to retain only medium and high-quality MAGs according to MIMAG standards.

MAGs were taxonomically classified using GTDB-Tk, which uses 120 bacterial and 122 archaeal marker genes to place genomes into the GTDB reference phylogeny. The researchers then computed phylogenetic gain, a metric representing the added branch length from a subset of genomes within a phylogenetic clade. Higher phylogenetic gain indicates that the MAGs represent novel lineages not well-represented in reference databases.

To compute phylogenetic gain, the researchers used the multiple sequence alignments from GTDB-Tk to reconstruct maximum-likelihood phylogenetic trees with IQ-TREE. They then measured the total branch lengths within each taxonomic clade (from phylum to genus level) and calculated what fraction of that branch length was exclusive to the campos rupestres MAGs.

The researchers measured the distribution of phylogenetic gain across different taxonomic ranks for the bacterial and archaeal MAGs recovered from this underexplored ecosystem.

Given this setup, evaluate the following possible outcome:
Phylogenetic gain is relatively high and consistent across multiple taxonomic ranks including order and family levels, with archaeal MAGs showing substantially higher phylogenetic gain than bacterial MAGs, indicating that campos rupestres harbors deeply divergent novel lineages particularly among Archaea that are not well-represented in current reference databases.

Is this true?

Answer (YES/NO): NO